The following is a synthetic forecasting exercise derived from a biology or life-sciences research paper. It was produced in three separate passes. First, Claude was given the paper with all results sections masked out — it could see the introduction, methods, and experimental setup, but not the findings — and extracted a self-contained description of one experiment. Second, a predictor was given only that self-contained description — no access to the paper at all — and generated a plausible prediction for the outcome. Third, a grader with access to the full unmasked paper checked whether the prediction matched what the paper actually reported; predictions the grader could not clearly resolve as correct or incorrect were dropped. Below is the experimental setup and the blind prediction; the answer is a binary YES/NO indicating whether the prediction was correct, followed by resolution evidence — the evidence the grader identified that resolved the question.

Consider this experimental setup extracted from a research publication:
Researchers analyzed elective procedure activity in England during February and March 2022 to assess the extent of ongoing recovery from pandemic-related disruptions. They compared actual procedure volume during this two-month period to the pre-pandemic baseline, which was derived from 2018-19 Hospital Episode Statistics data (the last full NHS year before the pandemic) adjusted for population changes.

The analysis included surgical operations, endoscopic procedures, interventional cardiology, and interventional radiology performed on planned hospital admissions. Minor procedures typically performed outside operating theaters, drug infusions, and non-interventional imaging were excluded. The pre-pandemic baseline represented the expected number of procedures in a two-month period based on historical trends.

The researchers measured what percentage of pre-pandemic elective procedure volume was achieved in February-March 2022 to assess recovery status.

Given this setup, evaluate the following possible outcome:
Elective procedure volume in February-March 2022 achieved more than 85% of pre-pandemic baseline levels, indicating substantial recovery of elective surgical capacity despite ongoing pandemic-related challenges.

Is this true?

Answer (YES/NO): NO